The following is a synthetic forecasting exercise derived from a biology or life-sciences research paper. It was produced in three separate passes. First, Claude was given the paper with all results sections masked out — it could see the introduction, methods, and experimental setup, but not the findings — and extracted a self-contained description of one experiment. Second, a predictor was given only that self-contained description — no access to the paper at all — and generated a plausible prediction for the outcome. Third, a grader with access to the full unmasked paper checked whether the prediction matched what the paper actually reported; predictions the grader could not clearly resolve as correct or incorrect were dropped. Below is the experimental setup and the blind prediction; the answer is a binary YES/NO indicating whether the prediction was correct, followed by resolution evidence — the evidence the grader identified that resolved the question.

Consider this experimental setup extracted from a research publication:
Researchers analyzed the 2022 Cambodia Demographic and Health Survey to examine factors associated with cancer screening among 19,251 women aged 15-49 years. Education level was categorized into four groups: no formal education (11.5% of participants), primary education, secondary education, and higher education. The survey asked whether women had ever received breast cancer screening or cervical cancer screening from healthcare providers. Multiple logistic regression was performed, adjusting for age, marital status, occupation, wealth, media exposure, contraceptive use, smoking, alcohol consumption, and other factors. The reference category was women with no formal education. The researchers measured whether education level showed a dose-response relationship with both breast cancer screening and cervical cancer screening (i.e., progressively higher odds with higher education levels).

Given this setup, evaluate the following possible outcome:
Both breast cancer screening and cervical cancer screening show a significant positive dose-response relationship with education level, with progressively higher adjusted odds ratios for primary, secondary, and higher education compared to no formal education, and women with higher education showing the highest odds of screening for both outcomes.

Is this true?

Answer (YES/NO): NO